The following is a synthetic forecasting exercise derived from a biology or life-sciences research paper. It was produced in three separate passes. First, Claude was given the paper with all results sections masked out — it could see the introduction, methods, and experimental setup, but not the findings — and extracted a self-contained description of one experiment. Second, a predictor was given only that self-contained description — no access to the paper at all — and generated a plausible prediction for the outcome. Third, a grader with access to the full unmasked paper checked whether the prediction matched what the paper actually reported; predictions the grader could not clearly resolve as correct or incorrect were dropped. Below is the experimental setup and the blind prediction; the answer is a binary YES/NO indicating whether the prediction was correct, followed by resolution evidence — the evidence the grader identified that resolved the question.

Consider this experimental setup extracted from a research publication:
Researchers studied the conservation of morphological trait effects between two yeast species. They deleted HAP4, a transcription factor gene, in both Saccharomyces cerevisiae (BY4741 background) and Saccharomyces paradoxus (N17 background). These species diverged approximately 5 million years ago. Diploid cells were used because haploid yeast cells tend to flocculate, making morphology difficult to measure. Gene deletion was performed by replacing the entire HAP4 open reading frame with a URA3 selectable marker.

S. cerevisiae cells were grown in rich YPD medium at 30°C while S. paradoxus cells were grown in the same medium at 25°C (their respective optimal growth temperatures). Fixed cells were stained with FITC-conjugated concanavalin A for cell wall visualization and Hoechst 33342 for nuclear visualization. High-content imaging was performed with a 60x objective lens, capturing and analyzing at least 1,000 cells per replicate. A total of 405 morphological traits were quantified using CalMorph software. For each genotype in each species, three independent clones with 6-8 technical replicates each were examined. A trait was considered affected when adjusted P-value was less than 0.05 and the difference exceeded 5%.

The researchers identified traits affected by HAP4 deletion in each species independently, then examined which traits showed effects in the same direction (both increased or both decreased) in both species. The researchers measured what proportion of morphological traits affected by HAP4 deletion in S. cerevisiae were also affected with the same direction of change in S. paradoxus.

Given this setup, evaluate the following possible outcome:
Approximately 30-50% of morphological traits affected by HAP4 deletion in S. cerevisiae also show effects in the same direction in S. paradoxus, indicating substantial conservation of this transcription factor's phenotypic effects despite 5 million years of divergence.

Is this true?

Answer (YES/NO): YES